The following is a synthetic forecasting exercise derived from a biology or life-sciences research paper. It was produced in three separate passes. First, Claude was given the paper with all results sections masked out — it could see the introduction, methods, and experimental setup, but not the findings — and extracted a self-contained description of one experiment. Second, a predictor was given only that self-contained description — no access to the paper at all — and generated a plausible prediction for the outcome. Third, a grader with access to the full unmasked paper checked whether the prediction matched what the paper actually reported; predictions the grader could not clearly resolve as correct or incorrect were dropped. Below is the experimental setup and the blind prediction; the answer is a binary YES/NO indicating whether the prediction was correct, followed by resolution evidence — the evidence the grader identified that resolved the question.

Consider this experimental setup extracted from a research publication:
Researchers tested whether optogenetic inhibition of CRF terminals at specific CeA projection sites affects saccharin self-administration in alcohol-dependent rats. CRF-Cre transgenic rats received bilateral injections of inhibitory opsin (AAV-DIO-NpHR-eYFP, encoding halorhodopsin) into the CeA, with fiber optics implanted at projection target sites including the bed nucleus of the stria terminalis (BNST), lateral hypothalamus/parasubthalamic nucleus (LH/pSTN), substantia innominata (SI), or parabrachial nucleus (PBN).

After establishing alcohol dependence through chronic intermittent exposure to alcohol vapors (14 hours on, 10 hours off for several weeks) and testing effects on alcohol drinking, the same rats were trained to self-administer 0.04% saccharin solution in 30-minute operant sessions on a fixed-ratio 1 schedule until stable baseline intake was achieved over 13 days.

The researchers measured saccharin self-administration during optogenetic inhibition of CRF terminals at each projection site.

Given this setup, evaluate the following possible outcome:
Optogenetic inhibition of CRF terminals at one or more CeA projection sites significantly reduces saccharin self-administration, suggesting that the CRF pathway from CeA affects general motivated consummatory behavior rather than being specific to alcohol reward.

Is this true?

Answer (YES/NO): NO